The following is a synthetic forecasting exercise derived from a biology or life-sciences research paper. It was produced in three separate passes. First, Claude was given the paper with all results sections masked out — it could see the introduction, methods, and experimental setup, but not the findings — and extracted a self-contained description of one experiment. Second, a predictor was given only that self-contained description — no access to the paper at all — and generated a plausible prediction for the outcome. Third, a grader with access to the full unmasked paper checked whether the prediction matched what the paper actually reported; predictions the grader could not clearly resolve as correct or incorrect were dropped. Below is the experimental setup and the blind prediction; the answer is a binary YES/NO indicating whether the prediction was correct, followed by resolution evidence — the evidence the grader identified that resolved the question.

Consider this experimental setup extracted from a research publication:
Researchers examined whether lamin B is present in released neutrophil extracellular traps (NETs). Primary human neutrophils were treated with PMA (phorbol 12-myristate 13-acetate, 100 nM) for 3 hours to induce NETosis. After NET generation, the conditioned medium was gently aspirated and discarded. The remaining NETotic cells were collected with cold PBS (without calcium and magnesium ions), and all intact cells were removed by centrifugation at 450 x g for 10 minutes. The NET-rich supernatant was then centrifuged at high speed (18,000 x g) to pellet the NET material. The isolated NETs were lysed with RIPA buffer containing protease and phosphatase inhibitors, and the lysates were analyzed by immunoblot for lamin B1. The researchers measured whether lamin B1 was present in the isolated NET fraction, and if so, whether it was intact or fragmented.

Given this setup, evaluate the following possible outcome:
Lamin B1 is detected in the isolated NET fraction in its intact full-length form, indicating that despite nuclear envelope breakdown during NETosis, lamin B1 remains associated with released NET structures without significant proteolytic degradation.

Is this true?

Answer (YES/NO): YES